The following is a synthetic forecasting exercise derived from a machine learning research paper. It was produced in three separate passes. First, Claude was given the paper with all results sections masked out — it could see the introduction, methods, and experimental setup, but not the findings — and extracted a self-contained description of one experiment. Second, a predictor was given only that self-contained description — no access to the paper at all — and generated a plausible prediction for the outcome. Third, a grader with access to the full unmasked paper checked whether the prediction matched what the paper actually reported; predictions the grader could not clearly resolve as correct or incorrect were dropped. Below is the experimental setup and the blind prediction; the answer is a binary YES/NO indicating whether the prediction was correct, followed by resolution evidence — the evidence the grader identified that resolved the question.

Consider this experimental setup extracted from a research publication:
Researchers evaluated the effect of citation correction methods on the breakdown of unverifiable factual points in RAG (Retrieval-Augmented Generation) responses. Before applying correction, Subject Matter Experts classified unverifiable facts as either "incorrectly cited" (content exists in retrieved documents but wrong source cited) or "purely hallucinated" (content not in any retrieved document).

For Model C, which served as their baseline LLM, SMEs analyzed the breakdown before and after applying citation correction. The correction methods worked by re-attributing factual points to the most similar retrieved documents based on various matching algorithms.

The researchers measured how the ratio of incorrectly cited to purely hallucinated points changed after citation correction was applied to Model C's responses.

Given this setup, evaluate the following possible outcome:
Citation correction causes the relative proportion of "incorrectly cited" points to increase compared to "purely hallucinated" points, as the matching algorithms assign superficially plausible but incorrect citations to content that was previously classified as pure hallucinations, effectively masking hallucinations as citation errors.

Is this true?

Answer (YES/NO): NO